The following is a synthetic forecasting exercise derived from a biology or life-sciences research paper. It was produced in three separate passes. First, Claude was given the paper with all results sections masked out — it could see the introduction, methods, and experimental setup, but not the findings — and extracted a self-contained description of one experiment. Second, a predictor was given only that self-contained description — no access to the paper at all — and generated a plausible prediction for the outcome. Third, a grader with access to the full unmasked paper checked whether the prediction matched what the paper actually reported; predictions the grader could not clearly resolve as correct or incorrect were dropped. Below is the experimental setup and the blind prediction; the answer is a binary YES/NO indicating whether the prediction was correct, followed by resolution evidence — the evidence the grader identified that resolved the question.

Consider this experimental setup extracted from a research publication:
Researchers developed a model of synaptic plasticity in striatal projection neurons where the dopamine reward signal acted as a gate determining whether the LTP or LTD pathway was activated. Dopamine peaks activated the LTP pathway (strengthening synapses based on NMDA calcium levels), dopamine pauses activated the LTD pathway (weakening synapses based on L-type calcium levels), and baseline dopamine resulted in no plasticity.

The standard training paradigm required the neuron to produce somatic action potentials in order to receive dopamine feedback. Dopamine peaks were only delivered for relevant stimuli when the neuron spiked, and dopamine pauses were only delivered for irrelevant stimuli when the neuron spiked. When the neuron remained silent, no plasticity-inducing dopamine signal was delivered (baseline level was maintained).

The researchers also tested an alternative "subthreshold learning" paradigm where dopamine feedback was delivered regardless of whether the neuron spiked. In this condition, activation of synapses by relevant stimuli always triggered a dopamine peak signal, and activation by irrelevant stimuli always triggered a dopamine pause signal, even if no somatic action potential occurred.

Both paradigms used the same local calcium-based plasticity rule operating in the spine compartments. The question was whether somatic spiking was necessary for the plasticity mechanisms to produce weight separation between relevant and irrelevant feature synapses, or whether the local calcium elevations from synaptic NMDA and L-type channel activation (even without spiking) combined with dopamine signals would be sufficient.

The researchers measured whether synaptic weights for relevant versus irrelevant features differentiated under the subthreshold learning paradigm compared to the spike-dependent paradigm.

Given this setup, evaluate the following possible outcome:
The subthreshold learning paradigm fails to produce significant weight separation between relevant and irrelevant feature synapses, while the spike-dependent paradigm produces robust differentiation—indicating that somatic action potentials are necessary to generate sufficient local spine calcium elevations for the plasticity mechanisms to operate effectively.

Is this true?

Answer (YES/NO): NO